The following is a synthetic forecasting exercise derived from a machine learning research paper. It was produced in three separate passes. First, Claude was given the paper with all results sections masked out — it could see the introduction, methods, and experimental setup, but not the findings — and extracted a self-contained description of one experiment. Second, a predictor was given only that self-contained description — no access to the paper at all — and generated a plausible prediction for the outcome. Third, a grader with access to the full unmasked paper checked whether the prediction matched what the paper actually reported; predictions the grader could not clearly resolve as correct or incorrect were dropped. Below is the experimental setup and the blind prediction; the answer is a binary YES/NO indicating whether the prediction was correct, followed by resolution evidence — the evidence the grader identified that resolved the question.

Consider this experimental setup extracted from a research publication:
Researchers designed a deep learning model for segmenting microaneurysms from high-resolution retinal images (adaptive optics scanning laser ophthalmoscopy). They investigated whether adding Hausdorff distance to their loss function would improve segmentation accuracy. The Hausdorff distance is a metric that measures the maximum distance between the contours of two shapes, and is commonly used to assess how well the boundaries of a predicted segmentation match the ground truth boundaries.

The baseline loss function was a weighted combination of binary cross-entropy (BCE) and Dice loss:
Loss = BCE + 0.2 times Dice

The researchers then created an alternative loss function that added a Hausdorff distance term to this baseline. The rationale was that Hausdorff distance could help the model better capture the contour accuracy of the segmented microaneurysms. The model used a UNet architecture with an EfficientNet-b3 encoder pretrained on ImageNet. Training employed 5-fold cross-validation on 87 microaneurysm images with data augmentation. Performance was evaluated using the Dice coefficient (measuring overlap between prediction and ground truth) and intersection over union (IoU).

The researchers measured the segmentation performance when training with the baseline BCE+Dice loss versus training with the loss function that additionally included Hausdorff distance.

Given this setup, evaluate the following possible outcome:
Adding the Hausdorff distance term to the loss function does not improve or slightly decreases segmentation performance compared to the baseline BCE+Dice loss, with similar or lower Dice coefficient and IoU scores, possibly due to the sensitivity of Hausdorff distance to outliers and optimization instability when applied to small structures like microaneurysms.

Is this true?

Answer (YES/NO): YES